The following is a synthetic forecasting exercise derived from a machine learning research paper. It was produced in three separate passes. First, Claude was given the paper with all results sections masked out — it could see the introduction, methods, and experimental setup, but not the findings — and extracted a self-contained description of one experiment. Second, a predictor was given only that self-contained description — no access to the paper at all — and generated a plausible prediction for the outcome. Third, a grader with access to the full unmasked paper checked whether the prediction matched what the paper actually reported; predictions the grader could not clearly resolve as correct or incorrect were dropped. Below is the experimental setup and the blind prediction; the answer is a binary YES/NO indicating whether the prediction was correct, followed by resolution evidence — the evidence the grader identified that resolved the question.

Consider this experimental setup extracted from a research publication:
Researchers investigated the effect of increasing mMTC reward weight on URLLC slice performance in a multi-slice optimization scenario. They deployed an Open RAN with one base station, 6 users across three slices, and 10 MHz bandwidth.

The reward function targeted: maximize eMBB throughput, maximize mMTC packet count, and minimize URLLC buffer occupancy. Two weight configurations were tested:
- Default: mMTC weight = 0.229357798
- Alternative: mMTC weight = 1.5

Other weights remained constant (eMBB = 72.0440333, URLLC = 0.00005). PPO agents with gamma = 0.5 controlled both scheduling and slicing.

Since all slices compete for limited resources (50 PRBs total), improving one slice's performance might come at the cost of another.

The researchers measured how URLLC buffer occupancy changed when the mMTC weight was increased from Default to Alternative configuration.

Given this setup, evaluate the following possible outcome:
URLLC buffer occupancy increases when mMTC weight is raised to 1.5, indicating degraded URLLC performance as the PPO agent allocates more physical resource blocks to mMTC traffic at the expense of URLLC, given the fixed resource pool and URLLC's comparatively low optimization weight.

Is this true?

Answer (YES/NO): NO